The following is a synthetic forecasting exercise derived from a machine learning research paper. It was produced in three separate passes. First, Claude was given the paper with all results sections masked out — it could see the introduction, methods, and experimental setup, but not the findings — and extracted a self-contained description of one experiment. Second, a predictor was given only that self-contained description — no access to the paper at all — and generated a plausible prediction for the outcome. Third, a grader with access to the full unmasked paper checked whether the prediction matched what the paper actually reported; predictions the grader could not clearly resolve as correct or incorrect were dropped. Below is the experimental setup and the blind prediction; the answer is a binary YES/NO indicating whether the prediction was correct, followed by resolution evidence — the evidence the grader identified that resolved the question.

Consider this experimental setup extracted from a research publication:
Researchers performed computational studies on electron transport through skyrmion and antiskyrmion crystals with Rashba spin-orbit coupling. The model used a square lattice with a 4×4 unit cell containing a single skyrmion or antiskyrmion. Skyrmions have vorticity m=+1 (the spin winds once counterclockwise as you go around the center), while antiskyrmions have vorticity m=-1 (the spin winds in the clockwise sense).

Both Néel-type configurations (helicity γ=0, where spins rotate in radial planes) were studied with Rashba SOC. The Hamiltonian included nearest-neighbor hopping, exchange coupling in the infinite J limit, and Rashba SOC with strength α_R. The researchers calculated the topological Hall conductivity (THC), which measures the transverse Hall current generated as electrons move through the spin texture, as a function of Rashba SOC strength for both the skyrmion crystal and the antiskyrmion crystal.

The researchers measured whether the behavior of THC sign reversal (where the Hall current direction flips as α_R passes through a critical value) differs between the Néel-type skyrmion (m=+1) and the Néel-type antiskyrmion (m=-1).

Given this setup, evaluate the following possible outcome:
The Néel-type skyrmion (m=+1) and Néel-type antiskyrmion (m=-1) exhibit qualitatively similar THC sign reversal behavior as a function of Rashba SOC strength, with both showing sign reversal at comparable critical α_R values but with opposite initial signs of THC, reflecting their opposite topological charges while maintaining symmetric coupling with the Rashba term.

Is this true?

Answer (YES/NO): NO